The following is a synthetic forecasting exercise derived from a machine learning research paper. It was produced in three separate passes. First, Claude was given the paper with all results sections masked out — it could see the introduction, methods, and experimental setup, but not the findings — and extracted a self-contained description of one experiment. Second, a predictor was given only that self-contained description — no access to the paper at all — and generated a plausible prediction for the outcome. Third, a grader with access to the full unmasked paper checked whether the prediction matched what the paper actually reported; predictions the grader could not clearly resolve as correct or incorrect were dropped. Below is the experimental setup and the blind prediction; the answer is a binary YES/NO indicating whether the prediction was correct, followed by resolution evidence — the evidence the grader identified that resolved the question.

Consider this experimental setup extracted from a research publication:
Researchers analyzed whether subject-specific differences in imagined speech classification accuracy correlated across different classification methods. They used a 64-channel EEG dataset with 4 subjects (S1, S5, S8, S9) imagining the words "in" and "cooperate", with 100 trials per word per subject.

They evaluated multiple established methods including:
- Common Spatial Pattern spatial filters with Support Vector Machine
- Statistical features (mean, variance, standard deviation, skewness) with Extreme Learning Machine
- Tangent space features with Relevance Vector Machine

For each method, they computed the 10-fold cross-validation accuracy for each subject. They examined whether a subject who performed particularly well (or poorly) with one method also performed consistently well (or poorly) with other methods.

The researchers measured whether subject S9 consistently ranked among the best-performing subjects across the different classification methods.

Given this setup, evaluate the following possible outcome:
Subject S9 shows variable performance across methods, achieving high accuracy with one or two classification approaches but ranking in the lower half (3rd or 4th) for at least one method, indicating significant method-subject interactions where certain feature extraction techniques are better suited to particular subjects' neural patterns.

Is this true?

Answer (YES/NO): YES